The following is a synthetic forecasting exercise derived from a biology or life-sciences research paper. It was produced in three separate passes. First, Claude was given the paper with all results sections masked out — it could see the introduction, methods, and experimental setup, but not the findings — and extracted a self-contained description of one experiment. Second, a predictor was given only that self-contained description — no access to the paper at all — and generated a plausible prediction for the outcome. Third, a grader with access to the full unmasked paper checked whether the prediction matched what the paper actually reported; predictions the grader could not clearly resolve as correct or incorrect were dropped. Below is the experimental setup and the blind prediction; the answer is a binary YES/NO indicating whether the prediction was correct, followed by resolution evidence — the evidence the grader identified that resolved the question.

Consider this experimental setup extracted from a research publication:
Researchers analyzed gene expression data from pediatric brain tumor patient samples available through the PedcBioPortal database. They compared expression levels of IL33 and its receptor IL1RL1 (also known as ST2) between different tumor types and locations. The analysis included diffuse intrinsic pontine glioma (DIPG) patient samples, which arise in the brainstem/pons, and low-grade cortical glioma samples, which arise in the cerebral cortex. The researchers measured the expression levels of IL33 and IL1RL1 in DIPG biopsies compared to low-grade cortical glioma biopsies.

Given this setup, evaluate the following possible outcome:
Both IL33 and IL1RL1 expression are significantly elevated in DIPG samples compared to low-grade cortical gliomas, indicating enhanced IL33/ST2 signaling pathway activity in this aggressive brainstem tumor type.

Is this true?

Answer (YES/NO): YES